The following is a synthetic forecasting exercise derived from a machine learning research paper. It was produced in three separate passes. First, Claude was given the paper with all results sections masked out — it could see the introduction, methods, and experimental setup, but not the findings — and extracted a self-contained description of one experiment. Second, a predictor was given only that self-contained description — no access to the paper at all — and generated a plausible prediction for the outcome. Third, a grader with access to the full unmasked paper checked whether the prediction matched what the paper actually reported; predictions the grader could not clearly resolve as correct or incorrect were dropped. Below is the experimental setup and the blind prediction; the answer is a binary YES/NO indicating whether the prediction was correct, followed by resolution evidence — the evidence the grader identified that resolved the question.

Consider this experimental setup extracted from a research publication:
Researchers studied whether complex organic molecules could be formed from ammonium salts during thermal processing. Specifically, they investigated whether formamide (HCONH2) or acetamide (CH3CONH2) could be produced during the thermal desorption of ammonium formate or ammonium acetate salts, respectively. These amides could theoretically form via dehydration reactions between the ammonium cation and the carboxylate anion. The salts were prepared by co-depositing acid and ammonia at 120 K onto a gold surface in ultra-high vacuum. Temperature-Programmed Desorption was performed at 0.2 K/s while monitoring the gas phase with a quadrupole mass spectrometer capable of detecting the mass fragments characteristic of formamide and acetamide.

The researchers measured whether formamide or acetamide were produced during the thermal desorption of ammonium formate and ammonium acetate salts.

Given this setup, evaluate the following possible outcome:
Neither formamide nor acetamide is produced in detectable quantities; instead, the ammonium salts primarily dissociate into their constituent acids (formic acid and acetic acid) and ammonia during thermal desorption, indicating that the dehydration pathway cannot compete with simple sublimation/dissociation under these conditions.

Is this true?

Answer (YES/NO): YES